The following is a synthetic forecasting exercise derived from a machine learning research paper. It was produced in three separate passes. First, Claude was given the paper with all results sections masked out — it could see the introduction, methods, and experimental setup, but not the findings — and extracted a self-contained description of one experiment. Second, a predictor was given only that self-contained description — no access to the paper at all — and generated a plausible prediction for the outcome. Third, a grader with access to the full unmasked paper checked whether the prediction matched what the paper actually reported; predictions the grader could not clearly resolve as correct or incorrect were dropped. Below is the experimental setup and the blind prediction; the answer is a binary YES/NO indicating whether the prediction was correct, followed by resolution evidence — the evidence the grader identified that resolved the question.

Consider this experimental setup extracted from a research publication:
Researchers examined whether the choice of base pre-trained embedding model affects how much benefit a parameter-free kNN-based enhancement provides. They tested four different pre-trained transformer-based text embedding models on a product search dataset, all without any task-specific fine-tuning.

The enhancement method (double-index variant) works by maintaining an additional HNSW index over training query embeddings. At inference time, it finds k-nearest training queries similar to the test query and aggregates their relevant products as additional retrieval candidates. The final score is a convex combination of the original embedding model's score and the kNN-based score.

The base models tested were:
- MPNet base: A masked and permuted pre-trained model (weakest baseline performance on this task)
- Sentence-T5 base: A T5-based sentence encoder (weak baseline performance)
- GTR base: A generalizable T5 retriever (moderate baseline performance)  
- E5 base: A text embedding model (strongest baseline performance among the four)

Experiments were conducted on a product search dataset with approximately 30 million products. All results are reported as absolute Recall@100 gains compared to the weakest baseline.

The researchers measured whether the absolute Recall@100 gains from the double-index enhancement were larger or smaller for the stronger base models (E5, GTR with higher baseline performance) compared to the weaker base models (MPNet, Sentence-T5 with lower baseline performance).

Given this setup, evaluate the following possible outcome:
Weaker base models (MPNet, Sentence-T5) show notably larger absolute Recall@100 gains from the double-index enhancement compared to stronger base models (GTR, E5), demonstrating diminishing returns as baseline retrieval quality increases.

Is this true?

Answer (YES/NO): YES